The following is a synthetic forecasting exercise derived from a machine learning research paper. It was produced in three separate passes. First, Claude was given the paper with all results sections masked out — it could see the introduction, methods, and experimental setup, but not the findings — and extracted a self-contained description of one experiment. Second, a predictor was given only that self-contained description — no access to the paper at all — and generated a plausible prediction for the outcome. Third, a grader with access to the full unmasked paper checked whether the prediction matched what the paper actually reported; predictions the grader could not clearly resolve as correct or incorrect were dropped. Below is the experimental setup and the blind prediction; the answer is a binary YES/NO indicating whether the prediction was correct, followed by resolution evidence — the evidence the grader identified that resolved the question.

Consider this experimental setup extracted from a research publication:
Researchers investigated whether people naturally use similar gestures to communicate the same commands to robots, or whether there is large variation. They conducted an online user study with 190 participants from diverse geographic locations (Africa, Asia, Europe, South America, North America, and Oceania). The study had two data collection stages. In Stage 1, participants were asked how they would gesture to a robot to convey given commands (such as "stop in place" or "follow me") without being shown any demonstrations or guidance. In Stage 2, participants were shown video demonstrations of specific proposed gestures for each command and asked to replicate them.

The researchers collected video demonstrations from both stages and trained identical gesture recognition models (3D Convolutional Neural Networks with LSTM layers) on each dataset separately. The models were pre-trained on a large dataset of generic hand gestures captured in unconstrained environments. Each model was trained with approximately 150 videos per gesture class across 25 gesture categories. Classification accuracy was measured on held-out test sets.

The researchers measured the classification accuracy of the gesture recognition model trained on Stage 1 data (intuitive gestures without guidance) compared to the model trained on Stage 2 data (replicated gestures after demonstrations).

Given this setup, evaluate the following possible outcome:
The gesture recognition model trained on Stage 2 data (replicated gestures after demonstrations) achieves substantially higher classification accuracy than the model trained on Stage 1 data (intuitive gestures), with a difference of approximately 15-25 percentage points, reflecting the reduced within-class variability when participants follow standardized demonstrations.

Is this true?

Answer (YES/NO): NO